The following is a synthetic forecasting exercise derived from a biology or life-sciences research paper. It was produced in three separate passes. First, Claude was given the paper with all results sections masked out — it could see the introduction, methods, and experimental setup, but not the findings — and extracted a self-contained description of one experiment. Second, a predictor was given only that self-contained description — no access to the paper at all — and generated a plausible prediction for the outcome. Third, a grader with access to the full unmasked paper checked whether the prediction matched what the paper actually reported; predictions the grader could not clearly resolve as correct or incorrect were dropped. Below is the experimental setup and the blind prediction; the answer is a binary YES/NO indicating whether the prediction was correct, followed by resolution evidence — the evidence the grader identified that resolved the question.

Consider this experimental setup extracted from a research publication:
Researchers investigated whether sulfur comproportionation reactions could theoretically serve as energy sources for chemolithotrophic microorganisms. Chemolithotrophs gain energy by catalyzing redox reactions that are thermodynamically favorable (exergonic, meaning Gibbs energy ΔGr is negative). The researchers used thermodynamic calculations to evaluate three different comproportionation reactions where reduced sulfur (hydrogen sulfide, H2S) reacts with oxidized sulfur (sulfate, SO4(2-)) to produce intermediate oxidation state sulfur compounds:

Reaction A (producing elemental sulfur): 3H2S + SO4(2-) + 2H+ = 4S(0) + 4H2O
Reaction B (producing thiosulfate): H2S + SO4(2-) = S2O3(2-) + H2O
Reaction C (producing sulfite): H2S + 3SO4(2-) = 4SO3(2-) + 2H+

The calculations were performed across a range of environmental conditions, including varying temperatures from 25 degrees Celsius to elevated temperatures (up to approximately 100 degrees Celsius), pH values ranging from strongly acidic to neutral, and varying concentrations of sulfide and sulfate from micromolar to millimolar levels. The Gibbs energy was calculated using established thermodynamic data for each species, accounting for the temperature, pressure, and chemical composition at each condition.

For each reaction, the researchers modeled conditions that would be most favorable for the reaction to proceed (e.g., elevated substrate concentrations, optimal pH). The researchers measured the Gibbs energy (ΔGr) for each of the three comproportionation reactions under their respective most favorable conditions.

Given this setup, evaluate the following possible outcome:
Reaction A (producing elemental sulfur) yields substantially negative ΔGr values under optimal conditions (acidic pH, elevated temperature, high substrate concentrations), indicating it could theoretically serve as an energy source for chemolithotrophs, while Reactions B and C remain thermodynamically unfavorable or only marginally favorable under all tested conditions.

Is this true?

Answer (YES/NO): NO